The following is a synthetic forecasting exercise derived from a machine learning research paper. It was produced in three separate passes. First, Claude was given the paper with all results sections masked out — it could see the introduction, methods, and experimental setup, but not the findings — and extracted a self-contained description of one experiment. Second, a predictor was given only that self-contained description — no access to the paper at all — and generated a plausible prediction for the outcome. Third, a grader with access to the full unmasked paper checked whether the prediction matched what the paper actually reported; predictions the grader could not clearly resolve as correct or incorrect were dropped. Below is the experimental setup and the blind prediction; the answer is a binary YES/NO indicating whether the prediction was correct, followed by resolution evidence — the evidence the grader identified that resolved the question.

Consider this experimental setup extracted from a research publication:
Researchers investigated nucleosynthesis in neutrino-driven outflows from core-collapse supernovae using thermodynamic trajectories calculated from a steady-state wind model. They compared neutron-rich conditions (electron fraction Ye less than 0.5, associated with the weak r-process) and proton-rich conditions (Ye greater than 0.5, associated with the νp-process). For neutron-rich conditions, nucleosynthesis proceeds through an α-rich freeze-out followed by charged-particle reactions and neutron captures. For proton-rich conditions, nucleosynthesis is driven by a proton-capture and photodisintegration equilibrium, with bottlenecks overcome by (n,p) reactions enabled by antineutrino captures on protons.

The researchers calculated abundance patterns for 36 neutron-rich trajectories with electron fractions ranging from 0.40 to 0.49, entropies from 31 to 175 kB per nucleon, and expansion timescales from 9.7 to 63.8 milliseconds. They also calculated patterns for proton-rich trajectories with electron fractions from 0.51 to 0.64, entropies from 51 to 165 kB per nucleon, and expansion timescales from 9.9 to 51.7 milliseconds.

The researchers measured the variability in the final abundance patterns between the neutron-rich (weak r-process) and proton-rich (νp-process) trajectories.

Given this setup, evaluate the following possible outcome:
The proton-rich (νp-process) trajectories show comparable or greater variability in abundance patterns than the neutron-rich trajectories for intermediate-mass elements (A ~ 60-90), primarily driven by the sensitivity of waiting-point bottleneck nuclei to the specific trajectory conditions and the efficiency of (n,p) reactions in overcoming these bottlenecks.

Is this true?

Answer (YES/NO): NO